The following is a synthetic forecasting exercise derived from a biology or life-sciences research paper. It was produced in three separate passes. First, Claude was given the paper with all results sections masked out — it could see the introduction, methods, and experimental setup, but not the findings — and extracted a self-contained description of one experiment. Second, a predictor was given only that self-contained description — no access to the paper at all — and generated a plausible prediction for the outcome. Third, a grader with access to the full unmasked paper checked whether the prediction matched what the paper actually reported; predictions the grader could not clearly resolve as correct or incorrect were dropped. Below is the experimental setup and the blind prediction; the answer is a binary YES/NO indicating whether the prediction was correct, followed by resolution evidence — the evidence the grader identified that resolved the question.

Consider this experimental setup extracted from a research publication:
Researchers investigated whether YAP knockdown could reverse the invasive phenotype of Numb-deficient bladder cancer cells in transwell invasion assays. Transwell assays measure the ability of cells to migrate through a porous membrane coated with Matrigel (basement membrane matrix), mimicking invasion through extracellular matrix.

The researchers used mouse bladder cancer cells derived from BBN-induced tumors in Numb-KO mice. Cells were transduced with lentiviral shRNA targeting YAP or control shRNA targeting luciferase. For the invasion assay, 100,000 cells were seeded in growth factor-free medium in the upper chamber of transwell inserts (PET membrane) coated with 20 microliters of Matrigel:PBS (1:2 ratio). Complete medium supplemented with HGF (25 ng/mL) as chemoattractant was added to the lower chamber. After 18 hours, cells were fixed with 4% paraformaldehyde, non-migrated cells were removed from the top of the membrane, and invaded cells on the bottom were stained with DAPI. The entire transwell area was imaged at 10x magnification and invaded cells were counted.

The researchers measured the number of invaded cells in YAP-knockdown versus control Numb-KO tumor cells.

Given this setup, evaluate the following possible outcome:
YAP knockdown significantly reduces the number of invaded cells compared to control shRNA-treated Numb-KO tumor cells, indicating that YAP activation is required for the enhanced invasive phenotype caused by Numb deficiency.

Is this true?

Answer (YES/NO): YES